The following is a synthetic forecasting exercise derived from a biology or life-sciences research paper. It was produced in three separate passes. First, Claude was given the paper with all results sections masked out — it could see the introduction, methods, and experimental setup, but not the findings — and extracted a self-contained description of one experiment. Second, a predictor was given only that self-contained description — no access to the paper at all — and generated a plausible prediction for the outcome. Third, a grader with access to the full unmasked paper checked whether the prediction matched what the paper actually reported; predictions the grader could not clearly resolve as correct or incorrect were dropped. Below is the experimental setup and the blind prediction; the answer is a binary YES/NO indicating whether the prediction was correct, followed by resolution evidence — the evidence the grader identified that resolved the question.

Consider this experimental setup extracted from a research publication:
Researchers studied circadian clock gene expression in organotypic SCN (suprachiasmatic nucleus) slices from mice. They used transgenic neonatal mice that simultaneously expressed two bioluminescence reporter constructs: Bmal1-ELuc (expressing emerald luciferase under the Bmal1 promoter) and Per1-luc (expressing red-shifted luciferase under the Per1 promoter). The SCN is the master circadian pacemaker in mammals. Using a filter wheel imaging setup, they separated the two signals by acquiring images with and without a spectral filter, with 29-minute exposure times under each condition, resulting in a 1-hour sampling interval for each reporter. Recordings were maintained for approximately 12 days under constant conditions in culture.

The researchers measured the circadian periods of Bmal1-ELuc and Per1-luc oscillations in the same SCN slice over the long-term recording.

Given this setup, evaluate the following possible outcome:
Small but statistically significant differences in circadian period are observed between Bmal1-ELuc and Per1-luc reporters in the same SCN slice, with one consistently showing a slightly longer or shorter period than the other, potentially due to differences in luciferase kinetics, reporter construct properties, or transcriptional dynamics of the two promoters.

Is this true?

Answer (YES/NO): NO